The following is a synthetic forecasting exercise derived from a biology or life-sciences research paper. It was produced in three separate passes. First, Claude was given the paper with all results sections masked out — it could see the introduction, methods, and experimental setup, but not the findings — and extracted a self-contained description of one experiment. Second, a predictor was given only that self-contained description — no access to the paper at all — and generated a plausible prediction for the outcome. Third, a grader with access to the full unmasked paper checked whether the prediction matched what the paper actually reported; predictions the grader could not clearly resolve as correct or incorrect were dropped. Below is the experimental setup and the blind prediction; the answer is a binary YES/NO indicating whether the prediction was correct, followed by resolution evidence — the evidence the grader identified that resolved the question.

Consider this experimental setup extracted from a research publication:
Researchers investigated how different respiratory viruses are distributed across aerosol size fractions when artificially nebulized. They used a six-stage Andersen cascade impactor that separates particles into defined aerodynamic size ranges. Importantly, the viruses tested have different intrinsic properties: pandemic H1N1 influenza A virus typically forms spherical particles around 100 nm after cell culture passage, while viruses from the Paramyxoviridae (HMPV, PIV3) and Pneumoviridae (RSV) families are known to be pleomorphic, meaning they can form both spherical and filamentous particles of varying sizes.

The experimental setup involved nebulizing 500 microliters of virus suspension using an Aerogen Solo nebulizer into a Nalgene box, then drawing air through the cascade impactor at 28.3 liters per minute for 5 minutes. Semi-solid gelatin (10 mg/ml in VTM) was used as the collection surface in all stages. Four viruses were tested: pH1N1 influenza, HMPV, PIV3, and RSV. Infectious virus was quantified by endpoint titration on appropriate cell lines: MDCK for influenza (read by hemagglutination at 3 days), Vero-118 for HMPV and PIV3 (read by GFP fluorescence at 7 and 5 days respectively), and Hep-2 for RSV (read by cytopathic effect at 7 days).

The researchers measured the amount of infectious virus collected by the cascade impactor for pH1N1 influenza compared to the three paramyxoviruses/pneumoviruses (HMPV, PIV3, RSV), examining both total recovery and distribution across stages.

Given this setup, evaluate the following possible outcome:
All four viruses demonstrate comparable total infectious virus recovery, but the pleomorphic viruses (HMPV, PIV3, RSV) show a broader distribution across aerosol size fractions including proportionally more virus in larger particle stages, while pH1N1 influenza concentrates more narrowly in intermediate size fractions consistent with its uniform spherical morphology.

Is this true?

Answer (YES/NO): NO